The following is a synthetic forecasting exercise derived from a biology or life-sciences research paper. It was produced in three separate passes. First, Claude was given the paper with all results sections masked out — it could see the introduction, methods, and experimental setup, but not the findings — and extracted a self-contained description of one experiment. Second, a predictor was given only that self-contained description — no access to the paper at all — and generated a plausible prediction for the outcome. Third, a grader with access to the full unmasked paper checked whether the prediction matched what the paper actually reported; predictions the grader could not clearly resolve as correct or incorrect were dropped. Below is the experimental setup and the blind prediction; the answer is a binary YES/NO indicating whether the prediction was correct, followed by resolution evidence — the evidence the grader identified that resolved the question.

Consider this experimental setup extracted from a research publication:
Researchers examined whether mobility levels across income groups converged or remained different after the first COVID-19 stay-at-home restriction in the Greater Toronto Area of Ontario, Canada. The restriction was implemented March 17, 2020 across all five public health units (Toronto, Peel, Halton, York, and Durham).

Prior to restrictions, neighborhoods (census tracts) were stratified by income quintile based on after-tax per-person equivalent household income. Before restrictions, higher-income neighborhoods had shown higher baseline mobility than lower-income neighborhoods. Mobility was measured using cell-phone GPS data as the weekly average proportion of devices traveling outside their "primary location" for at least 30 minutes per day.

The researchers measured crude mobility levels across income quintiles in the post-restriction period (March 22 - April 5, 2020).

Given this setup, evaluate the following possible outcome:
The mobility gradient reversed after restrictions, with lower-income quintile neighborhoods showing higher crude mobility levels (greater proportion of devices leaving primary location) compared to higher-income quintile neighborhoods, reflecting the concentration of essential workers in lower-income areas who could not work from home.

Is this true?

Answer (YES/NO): NO